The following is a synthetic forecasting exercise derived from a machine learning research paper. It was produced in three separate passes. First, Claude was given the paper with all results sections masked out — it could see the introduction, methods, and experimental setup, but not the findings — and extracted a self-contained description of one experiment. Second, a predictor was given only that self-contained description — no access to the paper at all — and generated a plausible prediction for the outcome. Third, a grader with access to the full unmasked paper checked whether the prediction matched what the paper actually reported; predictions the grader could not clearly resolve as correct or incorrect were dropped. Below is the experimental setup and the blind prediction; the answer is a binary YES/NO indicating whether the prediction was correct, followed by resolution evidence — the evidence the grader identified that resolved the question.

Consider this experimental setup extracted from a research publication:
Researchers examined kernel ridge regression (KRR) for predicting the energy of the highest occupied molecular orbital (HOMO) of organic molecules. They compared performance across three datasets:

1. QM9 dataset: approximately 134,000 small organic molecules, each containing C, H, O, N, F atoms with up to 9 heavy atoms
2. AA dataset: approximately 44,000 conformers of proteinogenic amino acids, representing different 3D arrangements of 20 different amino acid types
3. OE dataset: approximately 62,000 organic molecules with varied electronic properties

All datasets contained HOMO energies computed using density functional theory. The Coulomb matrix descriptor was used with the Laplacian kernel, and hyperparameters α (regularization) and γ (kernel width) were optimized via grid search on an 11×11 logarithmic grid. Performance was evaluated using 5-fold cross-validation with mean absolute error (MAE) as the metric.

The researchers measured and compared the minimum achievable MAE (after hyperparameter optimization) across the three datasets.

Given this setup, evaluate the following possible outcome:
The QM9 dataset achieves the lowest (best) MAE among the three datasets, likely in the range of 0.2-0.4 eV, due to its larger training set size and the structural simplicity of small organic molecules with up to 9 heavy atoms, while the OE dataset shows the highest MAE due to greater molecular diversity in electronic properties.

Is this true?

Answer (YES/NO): NO